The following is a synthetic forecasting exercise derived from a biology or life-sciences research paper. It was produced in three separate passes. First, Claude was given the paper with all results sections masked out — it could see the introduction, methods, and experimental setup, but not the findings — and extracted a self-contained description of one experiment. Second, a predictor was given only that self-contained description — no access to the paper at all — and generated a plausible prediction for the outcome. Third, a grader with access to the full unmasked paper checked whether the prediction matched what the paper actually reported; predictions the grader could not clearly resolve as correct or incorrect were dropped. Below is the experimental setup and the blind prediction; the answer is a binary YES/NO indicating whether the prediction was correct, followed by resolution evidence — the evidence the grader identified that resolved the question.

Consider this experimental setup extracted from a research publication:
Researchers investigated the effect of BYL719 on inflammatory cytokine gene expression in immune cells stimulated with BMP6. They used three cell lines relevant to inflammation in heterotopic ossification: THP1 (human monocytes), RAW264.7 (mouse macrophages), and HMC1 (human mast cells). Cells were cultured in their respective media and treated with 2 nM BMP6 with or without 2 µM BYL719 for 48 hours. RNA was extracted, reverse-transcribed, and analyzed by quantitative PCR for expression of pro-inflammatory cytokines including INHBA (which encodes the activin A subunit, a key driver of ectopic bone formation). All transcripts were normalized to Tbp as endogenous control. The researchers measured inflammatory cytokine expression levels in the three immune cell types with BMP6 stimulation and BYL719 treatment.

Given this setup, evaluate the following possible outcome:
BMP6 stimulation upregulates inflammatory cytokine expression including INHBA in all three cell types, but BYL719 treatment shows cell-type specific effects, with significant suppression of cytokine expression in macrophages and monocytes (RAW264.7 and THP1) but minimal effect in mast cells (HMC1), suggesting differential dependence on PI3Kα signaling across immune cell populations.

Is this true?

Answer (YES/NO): NO